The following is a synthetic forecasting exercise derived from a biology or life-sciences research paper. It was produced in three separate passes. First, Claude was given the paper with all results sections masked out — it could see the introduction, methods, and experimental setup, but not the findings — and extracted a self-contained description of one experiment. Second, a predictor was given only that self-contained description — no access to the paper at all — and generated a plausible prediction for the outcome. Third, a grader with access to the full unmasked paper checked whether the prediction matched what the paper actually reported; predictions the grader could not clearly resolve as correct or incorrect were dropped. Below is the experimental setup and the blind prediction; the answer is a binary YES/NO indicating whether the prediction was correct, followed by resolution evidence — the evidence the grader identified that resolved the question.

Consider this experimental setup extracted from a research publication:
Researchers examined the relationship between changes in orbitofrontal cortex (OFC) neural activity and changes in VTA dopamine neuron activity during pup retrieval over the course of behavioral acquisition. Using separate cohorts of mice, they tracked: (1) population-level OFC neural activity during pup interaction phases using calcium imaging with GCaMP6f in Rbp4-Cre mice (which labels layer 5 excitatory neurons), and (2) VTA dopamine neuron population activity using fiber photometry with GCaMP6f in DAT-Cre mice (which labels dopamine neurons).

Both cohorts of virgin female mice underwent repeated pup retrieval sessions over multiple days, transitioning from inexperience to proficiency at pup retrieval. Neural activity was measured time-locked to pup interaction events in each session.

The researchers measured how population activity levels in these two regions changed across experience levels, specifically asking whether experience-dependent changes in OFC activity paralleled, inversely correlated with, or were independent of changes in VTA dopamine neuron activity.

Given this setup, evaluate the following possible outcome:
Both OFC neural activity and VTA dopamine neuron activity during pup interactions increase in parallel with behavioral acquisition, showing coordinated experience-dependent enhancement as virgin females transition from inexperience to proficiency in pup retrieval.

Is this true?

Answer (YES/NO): NO